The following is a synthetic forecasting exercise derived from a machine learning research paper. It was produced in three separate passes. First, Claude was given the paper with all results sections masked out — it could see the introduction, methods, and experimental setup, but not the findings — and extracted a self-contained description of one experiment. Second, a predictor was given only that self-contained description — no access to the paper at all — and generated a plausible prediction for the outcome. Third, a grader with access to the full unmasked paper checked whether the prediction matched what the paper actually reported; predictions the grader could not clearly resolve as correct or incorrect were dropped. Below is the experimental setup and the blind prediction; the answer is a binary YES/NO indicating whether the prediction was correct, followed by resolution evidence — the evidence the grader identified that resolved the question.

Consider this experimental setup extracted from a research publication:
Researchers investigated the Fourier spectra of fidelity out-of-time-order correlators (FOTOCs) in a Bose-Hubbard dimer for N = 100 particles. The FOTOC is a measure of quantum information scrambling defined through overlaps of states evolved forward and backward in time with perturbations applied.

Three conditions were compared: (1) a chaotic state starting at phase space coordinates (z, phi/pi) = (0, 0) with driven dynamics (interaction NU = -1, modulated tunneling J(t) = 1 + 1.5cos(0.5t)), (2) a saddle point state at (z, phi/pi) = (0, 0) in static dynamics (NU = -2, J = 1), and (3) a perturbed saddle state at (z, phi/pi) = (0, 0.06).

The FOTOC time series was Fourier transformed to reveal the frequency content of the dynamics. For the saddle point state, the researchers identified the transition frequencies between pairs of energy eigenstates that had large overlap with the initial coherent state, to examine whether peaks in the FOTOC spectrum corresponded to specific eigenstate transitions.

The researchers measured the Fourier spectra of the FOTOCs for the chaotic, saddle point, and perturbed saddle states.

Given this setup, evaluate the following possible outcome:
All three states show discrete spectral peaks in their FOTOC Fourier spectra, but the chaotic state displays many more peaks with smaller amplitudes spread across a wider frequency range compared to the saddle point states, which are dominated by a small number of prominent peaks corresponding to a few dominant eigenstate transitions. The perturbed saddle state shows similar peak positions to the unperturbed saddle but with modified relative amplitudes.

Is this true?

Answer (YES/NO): NO